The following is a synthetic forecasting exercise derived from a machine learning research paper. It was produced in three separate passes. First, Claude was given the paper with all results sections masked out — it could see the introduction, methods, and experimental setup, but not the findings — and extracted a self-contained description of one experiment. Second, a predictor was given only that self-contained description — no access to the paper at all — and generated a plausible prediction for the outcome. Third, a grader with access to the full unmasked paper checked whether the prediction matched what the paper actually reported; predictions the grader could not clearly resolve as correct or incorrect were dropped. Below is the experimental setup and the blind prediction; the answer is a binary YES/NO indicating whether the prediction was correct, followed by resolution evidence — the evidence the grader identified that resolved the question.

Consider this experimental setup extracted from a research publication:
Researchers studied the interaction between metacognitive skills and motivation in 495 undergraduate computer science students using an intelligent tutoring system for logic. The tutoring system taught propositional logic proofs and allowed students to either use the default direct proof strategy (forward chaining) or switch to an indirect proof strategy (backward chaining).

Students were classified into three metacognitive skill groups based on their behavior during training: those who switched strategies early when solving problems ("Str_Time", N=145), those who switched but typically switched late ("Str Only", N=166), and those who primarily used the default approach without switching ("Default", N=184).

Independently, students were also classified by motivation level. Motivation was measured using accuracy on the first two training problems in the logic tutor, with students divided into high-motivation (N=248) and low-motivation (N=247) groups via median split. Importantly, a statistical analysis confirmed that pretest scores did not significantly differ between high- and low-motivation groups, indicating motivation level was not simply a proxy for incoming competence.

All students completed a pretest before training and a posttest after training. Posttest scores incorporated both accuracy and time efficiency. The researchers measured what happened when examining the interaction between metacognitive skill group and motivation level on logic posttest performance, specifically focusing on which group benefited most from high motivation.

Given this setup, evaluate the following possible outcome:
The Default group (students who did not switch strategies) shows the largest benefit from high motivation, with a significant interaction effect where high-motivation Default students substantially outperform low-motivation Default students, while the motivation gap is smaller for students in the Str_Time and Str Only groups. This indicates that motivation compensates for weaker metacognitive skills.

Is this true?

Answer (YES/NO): NO